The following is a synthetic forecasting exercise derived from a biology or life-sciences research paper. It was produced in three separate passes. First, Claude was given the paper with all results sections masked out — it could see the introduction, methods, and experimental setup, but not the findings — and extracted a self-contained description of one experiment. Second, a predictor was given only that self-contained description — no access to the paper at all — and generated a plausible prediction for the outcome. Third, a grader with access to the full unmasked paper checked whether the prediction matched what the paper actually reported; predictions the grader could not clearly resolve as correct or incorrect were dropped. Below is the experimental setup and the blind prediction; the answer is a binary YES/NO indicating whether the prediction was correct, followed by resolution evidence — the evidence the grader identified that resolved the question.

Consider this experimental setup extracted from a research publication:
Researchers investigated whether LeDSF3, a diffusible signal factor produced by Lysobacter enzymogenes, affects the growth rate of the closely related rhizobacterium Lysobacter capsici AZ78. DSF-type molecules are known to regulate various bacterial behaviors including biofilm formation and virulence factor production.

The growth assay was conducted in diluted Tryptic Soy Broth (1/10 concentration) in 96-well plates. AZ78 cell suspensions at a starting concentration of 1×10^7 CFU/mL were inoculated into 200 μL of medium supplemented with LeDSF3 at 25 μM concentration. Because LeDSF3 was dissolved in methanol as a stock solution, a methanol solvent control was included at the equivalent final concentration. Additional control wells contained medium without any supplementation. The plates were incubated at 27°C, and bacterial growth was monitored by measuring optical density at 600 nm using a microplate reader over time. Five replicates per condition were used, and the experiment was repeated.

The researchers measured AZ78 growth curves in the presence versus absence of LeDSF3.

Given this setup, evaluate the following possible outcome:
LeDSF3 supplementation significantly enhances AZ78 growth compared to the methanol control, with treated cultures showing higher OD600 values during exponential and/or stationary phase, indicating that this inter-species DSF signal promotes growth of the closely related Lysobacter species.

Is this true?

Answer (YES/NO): NO